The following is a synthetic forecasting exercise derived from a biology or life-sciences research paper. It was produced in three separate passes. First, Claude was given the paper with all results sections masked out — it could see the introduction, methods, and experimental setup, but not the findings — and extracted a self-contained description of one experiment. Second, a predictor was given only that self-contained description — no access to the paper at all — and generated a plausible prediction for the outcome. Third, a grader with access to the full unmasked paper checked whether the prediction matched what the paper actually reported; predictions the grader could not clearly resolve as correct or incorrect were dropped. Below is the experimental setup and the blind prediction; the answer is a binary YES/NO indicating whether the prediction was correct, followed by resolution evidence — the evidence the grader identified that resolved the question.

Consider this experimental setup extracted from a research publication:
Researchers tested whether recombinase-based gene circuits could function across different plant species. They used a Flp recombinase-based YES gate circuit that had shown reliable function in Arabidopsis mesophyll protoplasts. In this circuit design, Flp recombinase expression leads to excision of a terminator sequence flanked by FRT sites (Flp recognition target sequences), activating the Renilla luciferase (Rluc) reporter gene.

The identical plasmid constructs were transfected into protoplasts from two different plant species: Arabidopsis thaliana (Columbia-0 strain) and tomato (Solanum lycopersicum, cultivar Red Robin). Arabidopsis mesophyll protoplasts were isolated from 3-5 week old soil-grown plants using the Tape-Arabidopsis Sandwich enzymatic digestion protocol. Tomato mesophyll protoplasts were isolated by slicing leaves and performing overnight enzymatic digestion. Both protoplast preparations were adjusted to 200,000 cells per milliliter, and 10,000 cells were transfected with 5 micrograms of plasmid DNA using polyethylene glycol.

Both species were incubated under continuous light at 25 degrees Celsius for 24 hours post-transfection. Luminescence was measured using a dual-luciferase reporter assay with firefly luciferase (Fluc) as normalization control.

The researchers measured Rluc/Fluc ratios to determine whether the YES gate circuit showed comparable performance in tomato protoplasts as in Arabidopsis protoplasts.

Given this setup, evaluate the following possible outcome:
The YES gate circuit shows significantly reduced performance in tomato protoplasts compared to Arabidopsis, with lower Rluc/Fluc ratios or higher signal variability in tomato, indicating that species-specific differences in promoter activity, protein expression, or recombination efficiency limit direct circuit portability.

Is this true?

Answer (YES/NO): NO